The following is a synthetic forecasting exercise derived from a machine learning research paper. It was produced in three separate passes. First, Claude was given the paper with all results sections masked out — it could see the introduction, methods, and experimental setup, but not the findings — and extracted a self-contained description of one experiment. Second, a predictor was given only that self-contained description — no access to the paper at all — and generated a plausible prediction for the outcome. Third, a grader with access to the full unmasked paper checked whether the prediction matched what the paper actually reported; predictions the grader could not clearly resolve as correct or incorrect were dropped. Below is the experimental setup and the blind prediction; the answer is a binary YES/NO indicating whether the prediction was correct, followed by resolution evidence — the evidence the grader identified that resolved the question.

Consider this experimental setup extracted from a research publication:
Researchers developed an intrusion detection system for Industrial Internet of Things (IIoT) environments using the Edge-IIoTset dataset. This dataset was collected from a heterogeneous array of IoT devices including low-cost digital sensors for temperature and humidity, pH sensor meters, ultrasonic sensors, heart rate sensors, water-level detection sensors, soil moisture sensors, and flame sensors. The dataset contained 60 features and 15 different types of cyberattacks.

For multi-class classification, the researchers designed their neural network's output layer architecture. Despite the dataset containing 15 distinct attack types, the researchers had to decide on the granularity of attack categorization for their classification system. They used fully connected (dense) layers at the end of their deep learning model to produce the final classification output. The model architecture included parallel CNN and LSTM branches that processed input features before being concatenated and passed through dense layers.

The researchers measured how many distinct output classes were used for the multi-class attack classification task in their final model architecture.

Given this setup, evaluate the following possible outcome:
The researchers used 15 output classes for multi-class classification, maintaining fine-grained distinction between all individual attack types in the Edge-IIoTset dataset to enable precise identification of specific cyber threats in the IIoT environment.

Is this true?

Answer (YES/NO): NO